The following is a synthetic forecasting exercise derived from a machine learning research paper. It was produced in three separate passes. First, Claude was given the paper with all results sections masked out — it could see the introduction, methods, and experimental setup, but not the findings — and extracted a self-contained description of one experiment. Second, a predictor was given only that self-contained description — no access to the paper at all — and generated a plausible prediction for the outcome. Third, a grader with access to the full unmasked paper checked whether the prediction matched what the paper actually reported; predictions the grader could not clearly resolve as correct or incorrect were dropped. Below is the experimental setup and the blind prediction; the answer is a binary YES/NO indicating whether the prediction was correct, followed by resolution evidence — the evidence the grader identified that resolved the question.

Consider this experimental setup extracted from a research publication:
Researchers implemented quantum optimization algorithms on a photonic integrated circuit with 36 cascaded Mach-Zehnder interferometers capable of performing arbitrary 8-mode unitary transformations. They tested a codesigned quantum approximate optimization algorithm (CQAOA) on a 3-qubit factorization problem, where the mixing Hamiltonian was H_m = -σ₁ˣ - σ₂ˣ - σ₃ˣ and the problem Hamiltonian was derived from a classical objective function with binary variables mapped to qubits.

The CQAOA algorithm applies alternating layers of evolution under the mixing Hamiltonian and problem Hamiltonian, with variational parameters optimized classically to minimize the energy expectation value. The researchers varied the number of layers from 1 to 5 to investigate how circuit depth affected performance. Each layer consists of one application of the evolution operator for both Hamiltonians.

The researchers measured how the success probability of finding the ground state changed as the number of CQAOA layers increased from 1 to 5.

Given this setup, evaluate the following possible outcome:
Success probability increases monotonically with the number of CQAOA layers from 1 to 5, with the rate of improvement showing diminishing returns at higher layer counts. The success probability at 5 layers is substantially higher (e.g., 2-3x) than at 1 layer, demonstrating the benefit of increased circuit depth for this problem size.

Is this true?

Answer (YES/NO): NO